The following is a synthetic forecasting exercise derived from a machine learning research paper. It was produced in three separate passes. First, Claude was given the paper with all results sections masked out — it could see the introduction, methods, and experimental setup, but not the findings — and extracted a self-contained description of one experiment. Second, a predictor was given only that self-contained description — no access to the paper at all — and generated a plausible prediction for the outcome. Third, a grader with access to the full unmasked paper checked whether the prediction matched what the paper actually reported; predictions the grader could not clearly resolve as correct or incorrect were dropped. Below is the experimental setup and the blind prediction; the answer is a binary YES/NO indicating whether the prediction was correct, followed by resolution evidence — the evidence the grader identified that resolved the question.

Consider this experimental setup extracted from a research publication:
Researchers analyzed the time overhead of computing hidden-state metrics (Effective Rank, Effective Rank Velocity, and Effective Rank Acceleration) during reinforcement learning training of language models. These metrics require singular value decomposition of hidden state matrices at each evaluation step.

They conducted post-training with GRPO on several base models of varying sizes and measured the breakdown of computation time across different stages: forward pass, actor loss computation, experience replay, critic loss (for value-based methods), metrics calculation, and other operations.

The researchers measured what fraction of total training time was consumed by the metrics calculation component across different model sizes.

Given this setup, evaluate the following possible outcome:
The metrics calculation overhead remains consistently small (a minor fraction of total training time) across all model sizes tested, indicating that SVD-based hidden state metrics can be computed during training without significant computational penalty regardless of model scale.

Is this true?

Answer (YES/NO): YES